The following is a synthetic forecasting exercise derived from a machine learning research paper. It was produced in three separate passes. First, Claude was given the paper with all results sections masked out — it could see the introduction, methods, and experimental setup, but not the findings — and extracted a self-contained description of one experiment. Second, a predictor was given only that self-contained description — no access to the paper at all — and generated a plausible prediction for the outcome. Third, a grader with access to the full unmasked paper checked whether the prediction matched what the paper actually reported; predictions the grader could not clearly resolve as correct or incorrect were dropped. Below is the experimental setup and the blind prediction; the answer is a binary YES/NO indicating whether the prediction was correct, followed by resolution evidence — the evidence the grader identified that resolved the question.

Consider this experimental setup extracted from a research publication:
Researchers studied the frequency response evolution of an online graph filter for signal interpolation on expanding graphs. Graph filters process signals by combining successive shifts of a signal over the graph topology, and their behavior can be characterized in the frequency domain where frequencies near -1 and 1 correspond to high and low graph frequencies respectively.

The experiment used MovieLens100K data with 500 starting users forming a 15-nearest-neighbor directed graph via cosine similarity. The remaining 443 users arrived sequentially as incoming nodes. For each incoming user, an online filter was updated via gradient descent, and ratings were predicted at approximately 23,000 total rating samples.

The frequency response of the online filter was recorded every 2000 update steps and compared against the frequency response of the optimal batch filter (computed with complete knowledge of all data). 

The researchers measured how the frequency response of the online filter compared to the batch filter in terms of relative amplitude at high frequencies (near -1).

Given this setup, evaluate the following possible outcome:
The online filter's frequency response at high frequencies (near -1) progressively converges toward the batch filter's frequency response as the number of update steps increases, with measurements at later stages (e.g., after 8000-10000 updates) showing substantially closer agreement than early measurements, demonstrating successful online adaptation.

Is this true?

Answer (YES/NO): NO